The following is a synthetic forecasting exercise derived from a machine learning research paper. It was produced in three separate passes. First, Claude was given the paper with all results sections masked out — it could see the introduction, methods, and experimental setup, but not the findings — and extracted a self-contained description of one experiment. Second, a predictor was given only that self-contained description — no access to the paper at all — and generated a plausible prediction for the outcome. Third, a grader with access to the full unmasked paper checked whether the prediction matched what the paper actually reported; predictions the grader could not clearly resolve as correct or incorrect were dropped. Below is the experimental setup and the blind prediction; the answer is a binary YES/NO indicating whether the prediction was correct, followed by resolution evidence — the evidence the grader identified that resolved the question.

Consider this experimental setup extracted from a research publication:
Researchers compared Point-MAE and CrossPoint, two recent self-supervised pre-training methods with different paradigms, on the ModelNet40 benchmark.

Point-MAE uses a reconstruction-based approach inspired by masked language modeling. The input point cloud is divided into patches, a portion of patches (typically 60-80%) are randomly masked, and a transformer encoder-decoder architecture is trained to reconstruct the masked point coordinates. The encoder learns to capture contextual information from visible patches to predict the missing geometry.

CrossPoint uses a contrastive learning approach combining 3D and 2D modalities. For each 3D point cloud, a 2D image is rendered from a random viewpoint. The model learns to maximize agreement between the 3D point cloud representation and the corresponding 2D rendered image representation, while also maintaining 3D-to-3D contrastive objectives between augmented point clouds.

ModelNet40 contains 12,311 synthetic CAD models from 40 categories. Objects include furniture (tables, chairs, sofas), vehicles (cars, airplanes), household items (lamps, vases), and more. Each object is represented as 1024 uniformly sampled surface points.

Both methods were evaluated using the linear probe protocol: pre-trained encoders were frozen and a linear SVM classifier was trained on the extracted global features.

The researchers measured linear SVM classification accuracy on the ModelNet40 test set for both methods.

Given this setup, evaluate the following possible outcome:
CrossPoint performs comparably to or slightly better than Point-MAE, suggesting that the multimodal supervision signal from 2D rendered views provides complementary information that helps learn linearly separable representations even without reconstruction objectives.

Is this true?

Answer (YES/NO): YES